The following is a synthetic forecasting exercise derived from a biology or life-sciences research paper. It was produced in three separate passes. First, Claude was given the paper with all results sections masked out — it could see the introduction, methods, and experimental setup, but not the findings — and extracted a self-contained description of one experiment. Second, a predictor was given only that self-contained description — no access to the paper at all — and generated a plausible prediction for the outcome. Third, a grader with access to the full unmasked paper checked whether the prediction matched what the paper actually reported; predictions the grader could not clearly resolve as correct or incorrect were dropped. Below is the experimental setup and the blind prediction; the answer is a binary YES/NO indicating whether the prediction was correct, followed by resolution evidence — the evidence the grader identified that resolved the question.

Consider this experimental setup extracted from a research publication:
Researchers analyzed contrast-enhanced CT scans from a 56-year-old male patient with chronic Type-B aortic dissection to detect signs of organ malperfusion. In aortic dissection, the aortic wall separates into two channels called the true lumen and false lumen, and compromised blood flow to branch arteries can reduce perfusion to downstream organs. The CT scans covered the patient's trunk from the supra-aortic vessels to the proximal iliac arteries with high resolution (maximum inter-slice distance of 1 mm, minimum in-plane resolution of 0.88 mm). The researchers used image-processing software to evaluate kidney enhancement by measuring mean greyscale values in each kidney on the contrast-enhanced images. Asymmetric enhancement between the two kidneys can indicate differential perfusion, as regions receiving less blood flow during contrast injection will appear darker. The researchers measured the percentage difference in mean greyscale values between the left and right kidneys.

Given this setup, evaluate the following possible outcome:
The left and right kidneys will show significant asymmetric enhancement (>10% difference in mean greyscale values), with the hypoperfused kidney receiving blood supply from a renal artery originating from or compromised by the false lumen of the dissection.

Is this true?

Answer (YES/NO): YES